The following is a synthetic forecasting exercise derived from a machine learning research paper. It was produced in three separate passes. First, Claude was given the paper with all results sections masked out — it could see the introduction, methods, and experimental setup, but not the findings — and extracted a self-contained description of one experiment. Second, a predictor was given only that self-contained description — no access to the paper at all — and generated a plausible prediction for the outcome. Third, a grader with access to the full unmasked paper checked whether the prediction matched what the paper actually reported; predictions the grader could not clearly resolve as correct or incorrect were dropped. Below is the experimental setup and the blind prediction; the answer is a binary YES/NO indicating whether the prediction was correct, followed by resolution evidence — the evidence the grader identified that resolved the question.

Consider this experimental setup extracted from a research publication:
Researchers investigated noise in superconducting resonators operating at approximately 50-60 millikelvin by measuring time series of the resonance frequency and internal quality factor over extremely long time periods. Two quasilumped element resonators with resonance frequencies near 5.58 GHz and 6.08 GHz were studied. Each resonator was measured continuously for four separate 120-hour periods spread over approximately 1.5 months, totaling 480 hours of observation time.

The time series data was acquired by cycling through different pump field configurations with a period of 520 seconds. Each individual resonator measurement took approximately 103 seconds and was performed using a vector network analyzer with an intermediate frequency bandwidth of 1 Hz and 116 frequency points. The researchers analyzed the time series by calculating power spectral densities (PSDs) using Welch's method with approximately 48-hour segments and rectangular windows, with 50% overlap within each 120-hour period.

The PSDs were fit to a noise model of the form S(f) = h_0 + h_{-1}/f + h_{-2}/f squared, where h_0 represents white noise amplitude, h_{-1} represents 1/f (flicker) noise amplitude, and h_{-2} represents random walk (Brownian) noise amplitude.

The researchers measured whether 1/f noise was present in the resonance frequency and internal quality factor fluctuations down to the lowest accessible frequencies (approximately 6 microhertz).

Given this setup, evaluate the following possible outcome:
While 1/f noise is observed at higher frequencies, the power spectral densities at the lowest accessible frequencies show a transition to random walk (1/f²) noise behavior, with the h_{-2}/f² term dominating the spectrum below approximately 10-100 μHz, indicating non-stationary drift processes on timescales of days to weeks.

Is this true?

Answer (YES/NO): NO